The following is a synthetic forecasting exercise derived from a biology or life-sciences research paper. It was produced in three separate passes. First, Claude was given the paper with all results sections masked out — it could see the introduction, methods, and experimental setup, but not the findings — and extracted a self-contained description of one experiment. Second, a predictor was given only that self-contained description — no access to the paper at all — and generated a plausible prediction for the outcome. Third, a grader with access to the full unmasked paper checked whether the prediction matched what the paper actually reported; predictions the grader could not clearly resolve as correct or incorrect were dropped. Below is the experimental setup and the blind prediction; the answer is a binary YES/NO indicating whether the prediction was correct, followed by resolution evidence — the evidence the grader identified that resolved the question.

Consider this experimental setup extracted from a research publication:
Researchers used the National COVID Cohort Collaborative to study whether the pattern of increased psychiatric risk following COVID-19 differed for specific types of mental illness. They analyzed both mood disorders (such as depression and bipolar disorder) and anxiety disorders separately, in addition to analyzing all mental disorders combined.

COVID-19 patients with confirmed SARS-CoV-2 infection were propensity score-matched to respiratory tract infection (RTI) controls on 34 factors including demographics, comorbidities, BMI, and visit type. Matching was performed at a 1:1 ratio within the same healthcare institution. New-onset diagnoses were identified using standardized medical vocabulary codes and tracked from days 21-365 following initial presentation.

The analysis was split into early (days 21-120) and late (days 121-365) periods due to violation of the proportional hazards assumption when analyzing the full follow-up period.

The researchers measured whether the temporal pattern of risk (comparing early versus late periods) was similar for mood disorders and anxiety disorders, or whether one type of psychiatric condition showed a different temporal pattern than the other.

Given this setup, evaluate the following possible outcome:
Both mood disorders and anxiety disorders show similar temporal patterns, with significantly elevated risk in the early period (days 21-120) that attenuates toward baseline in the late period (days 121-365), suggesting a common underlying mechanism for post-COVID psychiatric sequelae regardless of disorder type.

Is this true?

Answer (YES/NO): NO